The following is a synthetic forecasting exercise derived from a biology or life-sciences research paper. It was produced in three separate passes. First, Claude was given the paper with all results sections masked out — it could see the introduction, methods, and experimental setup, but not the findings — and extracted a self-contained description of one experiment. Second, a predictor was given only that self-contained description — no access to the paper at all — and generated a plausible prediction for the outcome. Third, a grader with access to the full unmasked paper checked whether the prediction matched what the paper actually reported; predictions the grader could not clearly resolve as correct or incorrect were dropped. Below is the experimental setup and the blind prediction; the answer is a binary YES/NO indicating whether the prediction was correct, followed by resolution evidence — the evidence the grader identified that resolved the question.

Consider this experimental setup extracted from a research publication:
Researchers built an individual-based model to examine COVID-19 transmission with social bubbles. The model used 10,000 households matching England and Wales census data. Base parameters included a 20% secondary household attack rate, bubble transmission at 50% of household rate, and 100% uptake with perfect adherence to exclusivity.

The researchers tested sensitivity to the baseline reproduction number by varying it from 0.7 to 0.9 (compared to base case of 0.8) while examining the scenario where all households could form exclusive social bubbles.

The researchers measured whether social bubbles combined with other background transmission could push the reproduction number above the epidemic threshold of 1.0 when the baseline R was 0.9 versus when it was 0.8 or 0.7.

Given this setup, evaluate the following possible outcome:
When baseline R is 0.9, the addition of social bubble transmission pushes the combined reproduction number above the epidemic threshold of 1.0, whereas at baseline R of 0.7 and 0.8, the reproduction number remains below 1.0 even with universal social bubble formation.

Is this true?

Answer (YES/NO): NO